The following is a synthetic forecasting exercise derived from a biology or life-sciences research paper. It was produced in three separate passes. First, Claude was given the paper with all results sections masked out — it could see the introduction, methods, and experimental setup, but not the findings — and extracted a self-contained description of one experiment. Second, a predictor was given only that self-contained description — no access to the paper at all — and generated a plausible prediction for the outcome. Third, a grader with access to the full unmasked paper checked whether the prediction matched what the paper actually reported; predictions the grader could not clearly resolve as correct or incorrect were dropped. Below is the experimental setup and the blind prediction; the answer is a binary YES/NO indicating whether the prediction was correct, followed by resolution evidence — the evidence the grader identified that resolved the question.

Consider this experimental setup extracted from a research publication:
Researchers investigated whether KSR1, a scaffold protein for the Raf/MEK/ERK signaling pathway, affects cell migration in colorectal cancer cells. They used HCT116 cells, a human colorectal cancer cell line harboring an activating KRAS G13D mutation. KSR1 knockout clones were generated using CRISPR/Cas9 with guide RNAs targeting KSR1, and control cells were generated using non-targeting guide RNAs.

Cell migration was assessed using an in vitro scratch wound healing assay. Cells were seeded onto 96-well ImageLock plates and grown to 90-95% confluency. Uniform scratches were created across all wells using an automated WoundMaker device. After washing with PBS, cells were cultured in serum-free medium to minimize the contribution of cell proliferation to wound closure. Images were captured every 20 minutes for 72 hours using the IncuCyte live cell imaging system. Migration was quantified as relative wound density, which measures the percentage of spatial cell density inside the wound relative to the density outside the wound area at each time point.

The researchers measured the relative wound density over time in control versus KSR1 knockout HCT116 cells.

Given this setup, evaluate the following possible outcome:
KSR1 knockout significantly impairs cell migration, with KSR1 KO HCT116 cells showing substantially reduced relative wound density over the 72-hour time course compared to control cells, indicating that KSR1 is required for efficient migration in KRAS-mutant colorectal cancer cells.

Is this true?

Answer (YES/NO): NO